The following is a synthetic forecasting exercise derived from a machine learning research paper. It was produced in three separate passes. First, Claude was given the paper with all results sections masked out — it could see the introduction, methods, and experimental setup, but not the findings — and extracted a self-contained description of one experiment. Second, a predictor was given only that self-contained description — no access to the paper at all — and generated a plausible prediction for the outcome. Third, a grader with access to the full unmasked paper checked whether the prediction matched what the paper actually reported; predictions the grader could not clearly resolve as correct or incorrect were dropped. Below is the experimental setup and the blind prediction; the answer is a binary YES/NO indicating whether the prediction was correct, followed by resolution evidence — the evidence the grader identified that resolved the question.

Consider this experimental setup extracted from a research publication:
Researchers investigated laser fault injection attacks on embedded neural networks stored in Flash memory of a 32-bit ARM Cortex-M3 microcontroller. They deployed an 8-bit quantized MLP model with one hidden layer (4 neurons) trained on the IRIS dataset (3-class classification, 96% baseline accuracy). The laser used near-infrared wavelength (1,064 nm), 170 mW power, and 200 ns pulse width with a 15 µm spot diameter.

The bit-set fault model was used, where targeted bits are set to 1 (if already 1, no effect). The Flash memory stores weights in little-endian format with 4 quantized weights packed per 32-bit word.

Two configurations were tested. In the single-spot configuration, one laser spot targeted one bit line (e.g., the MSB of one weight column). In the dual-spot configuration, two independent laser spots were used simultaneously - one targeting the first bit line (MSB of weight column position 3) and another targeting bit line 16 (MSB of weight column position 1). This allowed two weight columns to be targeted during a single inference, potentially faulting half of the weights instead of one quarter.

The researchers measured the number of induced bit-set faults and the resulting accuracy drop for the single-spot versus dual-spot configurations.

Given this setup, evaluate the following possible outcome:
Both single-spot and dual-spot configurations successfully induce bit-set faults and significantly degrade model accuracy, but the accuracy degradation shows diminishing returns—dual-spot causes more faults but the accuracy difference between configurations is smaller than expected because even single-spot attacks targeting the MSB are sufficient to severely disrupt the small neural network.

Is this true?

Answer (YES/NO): YES